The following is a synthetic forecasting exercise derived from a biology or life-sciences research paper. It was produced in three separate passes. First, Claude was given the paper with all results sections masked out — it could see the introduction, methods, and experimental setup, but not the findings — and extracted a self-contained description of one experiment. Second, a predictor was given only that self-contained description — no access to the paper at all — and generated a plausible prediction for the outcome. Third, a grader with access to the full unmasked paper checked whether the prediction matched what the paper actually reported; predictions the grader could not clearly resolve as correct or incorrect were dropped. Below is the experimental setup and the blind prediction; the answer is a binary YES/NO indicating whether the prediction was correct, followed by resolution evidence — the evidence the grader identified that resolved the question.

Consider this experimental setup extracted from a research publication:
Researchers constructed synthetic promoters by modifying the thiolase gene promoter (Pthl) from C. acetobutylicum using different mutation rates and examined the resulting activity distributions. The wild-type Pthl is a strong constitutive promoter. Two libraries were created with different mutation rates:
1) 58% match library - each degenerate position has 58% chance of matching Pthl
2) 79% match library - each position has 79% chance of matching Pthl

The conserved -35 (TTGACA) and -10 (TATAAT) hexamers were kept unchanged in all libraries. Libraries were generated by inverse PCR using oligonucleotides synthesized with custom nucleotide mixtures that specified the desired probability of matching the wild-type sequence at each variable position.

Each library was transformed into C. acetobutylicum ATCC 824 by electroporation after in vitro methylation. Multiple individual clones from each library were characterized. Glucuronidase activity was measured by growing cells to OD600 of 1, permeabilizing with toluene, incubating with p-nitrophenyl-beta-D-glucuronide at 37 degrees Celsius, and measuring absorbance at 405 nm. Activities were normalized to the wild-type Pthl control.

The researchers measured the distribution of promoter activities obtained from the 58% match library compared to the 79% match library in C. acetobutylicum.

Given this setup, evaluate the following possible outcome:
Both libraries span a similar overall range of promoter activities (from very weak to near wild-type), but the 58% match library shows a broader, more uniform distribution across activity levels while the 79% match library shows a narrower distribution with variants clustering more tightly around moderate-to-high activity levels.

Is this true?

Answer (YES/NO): NO